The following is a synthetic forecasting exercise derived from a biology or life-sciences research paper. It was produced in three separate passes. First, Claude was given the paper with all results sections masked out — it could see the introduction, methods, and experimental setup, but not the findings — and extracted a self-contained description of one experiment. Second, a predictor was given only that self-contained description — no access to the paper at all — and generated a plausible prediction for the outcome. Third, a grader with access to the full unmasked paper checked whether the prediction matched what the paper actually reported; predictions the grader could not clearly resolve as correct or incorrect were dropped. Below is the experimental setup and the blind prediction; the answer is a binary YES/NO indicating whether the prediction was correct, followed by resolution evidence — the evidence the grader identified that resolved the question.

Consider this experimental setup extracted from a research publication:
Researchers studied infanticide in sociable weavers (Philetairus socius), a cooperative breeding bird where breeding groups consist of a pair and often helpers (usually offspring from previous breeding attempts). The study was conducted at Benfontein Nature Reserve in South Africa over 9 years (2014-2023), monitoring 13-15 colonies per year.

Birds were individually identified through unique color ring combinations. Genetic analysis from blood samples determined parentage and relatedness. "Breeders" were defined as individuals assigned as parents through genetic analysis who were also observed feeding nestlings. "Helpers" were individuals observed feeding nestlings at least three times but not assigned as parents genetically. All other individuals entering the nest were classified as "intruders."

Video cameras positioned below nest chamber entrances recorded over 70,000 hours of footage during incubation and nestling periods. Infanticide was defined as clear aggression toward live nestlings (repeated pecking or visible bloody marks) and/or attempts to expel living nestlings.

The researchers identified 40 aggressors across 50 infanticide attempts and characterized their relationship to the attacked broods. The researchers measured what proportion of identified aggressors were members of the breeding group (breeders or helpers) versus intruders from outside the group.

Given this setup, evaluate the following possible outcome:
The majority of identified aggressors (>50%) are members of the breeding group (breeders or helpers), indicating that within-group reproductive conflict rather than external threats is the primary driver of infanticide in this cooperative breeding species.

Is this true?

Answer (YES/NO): NO